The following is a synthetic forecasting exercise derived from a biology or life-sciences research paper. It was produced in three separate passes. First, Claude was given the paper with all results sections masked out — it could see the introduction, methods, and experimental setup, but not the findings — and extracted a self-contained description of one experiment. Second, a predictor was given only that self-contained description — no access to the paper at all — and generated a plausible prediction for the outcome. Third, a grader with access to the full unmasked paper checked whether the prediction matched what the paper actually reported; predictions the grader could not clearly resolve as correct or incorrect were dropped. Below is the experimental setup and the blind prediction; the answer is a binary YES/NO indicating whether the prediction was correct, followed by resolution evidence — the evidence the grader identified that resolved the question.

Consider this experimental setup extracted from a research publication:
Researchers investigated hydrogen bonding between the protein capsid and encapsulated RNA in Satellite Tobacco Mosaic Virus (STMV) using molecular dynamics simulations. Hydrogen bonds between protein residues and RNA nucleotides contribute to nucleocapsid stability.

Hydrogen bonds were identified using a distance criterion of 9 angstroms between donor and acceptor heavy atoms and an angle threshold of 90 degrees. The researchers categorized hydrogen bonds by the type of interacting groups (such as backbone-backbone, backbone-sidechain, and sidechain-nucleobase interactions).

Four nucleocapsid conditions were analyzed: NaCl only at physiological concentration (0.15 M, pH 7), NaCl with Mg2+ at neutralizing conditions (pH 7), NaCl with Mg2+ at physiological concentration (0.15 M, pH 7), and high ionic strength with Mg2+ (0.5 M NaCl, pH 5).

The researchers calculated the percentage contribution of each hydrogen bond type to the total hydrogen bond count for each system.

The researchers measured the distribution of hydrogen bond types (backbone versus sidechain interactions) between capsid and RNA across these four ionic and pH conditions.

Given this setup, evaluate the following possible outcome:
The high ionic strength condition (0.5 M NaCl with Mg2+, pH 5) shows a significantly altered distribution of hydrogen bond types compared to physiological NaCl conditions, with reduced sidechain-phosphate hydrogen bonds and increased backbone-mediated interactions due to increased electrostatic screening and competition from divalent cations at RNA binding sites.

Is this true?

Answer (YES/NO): NO